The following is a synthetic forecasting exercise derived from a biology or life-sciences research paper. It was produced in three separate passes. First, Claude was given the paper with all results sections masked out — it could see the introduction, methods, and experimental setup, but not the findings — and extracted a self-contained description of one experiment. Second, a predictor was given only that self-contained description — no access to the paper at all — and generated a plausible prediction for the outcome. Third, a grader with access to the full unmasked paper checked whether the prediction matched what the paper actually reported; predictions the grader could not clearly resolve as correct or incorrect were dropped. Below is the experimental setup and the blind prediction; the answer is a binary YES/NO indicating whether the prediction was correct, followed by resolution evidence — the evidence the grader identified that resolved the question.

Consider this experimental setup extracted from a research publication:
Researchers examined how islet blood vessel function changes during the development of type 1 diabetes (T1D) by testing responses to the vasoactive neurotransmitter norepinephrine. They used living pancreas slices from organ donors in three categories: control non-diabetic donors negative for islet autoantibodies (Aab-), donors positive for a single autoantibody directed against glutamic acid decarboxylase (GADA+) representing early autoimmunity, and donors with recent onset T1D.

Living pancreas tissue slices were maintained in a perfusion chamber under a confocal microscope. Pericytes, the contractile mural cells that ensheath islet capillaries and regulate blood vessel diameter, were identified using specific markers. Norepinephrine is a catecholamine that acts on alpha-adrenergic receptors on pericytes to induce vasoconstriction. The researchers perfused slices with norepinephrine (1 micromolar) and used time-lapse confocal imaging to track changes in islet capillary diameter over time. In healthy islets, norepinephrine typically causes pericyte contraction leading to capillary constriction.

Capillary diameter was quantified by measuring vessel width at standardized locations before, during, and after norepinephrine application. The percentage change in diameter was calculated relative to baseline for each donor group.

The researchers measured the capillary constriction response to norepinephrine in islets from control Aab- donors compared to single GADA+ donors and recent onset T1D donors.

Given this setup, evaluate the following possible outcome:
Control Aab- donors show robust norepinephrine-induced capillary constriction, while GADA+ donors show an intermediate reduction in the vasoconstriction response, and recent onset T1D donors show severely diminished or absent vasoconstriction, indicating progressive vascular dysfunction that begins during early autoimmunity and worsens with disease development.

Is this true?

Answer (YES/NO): NO